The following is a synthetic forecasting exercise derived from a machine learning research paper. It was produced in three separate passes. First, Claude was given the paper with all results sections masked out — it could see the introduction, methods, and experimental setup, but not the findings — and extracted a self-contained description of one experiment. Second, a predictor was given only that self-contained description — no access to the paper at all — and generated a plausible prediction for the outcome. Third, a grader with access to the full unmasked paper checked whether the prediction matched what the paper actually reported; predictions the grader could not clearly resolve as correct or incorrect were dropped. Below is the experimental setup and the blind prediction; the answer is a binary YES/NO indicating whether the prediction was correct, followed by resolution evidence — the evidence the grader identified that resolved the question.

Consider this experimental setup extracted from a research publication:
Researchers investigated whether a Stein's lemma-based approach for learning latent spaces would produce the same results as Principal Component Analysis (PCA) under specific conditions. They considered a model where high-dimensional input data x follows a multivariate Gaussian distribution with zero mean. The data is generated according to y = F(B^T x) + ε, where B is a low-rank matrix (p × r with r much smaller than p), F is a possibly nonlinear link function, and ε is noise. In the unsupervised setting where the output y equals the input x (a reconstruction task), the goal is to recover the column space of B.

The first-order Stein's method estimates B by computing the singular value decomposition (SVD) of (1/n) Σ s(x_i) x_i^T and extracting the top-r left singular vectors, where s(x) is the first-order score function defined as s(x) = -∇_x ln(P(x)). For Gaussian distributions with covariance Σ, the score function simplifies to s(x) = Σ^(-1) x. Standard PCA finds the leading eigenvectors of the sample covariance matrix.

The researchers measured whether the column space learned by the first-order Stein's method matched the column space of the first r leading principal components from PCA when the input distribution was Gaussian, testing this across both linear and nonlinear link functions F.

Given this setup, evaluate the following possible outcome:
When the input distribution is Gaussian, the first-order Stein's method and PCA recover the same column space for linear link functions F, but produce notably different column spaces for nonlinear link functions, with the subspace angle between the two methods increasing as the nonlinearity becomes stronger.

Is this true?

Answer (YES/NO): NO